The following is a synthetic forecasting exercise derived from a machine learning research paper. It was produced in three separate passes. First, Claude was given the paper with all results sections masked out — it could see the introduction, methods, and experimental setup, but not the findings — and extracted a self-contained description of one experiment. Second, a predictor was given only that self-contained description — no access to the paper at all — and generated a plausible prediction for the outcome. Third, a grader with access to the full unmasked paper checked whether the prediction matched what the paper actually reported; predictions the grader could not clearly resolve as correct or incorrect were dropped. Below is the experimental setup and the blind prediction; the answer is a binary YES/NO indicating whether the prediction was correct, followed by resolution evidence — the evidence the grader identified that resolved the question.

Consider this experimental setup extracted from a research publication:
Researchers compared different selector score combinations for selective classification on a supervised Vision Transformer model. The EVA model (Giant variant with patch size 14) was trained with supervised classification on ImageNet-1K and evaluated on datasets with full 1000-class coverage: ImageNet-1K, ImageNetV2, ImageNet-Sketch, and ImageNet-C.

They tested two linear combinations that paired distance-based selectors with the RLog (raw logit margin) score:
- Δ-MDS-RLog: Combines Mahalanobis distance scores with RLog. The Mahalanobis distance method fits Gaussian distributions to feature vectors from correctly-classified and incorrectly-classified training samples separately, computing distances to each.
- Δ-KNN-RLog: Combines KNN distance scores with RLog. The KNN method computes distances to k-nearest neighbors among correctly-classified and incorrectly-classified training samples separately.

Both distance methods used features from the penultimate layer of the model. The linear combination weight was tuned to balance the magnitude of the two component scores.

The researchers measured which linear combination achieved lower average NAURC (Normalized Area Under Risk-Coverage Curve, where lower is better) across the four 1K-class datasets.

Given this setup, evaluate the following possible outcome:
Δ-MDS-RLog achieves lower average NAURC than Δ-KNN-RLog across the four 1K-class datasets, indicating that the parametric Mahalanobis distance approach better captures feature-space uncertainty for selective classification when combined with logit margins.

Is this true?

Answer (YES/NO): YES